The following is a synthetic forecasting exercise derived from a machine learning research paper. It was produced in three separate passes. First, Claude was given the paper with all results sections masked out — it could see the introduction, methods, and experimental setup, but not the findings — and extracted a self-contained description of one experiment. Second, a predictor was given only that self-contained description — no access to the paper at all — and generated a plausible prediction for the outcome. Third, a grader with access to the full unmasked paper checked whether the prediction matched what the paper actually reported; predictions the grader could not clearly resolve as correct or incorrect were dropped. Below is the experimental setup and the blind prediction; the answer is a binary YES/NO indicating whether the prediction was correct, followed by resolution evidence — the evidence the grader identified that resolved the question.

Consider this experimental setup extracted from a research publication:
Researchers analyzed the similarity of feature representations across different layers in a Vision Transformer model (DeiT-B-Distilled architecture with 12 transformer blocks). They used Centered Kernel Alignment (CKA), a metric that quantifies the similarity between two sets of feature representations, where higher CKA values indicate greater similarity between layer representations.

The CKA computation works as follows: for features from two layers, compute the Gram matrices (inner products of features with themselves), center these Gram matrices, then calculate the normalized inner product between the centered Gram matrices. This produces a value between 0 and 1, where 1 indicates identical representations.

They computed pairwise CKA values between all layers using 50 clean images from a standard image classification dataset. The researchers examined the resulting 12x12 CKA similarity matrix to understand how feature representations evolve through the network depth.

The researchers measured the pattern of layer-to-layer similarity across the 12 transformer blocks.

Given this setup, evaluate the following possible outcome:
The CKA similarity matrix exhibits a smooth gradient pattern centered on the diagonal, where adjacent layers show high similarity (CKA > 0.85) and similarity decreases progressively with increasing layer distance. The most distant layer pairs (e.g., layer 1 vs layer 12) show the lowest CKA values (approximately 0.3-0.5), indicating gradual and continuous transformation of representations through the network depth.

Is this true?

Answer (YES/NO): NO